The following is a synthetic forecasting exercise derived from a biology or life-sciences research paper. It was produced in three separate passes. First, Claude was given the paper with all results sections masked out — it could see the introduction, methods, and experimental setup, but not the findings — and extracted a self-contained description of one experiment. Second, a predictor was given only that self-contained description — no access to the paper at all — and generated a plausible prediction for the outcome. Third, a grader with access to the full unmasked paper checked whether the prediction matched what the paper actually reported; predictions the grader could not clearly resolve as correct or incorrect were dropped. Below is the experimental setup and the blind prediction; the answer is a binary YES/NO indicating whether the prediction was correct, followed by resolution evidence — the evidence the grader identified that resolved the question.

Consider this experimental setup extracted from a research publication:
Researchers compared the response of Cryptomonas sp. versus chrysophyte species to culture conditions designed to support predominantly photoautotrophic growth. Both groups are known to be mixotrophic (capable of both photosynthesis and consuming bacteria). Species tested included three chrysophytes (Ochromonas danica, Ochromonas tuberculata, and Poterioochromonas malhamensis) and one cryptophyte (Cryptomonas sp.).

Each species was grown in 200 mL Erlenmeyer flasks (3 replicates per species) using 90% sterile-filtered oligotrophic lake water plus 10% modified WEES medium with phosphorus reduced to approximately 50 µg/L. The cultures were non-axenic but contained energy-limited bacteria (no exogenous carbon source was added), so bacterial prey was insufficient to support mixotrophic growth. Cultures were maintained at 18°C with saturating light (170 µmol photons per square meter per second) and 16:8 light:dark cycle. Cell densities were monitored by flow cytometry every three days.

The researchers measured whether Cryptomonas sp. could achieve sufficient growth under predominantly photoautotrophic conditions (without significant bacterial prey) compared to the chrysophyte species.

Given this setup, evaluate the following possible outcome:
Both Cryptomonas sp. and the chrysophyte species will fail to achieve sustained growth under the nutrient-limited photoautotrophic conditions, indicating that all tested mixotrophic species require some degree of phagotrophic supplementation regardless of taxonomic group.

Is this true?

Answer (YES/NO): NO